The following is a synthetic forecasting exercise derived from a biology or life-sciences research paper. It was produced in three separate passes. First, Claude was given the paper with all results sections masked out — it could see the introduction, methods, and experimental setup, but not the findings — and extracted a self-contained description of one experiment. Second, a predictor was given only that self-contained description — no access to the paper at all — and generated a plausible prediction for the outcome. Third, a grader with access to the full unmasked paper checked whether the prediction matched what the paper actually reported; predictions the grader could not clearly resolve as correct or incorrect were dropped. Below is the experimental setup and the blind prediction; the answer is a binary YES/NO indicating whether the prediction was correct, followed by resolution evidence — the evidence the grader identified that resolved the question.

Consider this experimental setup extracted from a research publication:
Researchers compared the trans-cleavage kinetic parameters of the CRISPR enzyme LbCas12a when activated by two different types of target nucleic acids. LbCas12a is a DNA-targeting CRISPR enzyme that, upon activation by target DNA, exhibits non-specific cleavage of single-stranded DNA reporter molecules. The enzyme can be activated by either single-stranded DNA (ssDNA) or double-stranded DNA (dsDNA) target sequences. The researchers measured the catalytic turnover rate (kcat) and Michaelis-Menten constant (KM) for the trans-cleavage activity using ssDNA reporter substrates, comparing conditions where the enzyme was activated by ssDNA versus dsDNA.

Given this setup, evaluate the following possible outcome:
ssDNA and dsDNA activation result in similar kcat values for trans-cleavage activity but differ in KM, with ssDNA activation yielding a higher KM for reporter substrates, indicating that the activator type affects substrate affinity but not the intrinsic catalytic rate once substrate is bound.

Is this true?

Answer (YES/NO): NO